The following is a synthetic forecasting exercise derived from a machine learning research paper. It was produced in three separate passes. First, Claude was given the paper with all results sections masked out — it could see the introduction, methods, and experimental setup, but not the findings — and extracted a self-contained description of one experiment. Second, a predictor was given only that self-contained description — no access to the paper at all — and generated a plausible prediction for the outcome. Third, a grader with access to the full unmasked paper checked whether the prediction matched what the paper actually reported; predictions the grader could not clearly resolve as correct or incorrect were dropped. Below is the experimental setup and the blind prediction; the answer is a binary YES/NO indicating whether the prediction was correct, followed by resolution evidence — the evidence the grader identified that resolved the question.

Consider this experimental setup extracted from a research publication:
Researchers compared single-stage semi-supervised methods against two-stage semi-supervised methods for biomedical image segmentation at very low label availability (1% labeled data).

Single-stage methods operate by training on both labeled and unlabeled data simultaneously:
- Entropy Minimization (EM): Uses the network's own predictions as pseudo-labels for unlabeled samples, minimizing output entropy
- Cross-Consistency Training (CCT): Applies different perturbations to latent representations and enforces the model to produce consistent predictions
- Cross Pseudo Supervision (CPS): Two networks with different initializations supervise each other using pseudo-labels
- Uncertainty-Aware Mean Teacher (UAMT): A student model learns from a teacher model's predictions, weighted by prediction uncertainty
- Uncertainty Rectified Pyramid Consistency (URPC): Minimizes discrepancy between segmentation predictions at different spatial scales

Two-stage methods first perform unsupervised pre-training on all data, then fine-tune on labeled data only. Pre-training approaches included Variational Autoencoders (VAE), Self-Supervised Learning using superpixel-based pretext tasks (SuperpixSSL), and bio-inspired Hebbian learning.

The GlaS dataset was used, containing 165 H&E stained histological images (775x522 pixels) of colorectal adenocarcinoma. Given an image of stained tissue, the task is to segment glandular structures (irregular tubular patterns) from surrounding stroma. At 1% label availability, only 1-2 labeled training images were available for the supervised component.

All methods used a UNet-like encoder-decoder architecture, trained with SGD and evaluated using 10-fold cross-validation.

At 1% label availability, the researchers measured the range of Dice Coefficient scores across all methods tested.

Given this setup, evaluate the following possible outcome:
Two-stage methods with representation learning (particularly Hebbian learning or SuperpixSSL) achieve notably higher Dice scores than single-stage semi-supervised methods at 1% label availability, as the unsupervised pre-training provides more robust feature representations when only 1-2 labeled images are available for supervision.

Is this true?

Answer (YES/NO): NO